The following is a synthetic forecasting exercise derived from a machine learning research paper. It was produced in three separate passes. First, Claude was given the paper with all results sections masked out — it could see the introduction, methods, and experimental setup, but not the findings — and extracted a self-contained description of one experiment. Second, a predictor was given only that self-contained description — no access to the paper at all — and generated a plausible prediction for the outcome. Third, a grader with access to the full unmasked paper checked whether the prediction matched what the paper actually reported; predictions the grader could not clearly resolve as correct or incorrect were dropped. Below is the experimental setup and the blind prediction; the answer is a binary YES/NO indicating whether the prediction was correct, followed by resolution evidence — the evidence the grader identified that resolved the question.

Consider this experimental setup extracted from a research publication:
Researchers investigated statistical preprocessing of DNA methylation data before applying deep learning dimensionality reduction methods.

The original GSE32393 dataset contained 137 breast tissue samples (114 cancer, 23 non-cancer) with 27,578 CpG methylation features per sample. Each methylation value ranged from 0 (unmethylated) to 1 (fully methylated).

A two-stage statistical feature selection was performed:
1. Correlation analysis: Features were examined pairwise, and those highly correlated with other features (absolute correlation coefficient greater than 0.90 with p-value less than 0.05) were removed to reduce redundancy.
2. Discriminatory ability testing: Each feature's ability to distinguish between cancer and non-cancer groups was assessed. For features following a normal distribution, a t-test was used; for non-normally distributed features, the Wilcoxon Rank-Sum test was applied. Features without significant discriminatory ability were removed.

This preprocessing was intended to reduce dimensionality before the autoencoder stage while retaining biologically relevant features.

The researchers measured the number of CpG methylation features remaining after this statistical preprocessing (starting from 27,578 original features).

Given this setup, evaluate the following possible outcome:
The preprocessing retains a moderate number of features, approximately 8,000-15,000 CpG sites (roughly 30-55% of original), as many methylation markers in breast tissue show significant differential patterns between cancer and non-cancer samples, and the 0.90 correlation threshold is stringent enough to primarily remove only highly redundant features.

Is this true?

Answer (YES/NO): YES